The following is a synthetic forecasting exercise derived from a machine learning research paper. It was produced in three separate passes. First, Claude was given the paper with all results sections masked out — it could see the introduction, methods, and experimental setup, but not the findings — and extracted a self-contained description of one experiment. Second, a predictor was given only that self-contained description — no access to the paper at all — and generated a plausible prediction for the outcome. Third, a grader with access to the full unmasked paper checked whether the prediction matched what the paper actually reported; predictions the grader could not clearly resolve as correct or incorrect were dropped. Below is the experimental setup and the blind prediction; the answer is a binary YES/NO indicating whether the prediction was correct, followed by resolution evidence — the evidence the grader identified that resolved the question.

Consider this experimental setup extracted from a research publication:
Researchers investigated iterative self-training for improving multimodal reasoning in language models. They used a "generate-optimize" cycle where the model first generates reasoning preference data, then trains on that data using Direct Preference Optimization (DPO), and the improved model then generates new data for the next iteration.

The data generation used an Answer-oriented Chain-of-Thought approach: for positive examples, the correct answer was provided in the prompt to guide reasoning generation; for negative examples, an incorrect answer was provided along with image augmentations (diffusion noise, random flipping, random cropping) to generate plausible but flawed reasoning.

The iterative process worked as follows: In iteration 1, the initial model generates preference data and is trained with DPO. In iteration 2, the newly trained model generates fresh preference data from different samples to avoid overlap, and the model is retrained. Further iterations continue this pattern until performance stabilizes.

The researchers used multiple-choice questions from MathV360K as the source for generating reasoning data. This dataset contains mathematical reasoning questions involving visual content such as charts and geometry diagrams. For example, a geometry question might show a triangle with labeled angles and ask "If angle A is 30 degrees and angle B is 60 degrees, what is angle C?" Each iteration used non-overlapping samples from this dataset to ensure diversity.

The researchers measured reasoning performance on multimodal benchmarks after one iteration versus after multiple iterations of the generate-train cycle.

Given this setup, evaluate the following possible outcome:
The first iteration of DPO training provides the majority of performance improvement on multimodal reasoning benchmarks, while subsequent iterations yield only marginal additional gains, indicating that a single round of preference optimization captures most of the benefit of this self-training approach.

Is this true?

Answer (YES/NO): NO